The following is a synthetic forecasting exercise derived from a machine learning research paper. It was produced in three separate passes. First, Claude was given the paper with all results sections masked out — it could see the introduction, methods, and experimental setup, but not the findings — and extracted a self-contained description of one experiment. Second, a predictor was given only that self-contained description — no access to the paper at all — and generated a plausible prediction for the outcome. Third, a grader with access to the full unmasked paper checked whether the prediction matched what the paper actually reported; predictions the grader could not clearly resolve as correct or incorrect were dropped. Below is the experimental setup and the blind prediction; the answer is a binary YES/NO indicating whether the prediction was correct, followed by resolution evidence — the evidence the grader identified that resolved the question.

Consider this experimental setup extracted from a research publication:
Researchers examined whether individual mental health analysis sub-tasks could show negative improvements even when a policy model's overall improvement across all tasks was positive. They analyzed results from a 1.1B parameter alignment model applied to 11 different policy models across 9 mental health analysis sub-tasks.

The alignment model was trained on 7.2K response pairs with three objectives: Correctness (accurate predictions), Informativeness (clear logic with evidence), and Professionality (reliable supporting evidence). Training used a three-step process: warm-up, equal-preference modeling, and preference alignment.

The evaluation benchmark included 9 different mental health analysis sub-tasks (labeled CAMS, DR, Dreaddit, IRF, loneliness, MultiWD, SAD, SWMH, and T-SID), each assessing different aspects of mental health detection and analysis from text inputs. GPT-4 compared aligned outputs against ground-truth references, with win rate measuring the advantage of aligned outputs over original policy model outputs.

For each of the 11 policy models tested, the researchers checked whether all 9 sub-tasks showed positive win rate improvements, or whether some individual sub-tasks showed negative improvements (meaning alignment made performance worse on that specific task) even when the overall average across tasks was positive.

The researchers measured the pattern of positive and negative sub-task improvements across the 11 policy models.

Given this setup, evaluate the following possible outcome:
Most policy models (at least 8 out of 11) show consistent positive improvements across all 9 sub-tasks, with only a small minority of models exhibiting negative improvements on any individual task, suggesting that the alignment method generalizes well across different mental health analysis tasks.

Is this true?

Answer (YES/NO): NO